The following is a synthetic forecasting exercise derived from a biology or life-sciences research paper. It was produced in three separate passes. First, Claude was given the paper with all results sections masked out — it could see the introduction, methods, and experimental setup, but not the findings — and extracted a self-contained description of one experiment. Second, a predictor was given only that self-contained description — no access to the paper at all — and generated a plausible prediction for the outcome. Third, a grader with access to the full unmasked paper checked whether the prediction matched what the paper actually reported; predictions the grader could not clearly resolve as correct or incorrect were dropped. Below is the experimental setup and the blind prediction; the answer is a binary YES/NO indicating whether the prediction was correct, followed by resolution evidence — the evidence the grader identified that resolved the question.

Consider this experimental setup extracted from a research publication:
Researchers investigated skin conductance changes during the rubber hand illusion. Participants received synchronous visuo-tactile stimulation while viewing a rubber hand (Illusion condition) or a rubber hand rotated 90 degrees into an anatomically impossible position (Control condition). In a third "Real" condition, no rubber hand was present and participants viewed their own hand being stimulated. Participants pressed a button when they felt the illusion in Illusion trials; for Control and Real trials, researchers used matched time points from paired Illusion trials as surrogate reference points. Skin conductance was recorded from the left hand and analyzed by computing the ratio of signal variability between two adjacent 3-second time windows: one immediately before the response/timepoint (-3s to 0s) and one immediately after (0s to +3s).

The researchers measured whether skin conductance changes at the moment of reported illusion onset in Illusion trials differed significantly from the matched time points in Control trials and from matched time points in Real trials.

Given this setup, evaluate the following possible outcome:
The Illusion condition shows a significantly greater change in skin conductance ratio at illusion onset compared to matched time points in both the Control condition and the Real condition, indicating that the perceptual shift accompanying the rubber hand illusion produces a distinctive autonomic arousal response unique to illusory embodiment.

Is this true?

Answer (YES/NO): NO